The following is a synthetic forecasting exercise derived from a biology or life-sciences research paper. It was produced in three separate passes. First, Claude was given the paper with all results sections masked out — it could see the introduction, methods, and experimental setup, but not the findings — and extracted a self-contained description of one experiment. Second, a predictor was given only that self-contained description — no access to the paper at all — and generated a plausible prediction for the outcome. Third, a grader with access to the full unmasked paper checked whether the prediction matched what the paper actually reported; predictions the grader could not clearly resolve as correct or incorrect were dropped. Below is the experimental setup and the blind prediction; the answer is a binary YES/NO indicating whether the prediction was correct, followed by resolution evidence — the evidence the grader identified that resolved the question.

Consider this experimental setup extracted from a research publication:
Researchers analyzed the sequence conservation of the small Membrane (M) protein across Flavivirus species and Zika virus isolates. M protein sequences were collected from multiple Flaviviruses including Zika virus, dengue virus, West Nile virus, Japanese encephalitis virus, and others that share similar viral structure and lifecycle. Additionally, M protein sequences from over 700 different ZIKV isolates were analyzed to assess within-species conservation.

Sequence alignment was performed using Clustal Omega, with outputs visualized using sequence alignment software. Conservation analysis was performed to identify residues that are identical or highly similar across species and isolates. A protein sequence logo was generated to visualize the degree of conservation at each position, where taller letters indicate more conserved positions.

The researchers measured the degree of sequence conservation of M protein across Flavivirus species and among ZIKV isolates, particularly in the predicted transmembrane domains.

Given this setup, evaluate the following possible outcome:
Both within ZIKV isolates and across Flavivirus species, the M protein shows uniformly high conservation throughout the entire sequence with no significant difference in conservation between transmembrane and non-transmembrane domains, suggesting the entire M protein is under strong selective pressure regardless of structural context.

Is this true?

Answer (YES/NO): NO